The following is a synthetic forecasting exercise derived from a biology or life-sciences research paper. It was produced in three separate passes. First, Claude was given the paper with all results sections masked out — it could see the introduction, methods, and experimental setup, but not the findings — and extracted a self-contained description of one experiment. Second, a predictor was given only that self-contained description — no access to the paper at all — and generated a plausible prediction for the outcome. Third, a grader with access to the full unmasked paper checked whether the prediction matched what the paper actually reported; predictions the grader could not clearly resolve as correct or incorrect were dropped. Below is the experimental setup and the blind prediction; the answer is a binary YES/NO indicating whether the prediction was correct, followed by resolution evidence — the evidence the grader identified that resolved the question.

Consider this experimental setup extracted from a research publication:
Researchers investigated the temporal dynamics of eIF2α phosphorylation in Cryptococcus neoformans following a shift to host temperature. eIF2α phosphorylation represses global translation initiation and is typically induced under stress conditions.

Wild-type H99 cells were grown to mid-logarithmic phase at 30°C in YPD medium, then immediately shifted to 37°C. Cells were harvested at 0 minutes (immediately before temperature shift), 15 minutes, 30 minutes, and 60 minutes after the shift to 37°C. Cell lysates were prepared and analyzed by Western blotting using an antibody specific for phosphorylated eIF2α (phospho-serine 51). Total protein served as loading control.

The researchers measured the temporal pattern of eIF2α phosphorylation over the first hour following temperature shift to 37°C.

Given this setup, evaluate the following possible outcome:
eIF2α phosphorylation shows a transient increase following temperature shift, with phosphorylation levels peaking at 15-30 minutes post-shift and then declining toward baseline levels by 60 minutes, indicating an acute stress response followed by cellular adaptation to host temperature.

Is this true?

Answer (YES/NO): YES